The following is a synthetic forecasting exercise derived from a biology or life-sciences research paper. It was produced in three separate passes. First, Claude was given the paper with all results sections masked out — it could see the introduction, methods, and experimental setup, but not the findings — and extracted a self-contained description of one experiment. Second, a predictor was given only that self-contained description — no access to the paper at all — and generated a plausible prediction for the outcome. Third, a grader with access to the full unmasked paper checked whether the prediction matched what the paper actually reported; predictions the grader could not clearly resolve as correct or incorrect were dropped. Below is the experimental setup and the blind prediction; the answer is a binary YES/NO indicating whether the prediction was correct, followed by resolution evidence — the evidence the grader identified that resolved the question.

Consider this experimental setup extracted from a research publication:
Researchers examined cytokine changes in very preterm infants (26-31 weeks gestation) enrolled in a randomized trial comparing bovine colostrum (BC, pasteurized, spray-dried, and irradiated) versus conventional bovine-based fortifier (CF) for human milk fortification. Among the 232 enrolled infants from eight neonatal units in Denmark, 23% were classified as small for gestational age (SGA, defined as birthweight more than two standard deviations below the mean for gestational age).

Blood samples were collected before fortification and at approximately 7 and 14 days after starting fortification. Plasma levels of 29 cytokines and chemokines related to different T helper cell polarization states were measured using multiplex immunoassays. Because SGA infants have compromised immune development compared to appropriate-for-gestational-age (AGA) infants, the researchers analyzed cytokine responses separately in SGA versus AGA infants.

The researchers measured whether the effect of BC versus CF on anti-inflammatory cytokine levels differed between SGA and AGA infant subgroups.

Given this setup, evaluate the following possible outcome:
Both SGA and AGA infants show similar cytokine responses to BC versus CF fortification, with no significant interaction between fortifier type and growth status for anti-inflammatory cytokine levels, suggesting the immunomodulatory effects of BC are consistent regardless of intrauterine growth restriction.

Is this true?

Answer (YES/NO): NO